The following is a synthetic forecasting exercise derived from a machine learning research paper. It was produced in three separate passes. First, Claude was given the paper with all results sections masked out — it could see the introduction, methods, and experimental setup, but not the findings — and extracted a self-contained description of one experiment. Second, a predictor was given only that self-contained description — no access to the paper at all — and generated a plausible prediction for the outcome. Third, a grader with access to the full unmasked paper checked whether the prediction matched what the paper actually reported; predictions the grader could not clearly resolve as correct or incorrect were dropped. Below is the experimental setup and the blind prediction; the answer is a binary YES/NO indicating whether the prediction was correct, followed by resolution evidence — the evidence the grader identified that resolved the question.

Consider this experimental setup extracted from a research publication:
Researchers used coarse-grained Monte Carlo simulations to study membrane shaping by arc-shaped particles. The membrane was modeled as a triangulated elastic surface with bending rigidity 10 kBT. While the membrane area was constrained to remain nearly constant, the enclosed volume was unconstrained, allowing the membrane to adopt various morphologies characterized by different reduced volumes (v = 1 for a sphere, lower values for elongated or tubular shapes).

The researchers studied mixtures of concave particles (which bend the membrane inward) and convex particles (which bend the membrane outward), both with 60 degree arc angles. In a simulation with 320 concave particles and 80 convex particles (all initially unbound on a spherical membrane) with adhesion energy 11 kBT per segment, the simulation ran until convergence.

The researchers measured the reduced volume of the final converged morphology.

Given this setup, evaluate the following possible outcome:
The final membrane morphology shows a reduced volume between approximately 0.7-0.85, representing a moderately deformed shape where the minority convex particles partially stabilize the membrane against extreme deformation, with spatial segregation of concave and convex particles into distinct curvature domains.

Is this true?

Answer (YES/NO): YES